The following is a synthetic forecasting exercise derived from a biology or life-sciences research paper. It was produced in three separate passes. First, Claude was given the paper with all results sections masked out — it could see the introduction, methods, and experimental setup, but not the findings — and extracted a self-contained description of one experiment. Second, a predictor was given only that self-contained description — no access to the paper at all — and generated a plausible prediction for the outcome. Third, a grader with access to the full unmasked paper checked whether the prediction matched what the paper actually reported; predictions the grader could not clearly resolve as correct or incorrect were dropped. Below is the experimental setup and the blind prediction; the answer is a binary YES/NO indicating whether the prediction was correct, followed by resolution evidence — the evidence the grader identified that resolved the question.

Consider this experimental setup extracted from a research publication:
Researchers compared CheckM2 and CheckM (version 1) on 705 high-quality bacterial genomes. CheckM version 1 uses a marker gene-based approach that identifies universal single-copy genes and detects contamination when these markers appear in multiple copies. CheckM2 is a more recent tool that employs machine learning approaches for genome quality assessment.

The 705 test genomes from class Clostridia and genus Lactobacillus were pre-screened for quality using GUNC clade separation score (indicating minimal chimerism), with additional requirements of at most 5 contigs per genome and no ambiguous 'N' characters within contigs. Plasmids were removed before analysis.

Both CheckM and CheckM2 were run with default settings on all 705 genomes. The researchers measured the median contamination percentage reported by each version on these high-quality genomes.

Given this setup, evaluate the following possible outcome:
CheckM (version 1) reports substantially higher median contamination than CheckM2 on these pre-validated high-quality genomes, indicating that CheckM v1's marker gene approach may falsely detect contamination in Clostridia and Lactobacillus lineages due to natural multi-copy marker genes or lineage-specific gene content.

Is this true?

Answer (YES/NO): NO